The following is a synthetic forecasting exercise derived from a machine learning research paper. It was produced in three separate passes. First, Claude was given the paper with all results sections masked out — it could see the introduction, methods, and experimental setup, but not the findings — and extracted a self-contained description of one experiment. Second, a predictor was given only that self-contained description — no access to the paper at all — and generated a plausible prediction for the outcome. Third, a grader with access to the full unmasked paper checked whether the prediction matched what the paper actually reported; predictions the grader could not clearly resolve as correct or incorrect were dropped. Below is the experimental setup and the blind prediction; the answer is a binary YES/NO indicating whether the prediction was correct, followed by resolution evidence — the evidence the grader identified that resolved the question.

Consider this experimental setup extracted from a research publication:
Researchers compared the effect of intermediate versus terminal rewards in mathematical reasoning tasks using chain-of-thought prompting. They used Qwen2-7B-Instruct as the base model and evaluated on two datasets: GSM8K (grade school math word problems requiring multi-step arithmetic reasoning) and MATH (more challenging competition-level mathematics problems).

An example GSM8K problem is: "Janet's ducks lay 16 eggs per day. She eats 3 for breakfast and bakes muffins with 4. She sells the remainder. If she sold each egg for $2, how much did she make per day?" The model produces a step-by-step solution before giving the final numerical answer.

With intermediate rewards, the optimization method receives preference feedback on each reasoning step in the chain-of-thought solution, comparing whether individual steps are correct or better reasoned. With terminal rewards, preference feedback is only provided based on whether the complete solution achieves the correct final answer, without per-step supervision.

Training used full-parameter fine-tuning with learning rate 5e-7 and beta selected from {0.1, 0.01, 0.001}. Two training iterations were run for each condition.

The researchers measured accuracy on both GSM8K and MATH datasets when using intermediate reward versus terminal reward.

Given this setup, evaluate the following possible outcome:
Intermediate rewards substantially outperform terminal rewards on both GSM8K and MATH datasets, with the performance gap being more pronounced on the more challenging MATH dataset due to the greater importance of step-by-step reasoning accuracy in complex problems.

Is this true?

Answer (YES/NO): NO